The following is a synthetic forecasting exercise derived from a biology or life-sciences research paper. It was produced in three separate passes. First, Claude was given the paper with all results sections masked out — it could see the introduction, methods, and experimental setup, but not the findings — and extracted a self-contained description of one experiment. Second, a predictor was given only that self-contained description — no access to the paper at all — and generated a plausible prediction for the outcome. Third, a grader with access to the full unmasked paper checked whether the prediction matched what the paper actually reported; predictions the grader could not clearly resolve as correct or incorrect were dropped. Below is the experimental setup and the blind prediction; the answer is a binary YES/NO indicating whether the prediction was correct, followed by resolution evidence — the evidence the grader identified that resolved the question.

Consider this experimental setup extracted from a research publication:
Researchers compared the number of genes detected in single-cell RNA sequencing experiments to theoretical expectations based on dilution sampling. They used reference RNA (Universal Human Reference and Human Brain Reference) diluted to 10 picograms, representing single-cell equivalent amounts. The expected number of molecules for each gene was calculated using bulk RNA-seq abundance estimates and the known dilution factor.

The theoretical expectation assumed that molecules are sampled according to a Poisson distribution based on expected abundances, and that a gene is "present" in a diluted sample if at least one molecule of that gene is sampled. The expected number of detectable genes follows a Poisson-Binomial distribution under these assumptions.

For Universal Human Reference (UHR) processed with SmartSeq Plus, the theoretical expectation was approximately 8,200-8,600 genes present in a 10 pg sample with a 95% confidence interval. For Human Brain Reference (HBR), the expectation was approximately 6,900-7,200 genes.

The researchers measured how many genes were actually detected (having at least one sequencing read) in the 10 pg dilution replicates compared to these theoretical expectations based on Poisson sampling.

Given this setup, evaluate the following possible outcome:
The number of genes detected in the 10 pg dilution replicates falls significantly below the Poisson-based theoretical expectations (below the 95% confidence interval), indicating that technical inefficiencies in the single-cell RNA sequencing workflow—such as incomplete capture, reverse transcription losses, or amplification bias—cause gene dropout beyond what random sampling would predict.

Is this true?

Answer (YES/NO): YES